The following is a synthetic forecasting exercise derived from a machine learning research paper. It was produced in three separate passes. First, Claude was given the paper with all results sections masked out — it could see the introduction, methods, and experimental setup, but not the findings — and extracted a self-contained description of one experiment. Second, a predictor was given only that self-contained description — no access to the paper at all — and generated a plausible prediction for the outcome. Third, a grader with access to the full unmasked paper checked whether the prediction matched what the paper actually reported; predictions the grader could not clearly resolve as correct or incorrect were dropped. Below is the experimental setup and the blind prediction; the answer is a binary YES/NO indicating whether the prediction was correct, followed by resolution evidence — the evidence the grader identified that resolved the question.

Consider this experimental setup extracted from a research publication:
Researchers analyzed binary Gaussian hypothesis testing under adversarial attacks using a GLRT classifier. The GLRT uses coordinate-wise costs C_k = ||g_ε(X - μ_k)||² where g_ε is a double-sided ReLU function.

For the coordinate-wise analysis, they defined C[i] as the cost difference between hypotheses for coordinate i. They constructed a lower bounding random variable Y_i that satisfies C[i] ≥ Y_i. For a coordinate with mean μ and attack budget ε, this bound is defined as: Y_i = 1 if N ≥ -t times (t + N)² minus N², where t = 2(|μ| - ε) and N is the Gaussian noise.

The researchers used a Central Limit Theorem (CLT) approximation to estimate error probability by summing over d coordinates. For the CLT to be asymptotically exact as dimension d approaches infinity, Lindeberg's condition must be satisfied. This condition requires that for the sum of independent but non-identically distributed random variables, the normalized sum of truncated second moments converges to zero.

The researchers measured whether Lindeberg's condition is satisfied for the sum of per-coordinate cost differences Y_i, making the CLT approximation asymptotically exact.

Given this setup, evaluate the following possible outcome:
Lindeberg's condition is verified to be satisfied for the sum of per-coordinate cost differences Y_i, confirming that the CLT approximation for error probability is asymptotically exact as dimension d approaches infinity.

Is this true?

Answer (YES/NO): YES